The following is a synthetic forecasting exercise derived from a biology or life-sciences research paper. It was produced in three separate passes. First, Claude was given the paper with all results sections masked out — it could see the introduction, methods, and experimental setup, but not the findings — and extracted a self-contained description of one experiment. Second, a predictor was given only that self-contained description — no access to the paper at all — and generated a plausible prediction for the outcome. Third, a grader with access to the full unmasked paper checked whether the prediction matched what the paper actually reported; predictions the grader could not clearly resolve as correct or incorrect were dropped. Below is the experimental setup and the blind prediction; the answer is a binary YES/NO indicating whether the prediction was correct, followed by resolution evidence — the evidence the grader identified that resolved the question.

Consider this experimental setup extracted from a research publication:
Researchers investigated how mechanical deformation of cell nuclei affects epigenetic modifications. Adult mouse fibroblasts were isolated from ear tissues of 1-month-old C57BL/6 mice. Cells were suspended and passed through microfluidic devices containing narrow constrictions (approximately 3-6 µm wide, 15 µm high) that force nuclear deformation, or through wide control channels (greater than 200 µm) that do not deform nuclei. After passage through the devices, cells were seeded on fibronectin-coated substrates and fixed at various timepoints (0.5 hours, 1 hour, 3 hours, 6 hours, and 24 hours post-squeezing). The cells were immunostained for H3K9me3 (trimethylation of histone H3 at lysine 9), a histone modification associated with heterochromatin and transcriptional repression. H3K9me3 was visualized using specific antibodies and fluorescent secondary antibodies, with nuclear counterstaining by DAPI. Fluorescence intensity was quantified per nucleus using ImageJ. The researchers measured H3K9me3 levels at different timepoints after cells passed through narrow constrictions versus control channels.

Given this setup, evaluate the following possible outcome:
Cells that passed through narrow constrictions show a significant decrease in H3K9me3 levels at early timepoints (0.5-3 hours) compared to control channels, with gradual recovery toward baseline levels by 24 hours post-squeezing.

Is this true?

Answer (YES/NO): NO